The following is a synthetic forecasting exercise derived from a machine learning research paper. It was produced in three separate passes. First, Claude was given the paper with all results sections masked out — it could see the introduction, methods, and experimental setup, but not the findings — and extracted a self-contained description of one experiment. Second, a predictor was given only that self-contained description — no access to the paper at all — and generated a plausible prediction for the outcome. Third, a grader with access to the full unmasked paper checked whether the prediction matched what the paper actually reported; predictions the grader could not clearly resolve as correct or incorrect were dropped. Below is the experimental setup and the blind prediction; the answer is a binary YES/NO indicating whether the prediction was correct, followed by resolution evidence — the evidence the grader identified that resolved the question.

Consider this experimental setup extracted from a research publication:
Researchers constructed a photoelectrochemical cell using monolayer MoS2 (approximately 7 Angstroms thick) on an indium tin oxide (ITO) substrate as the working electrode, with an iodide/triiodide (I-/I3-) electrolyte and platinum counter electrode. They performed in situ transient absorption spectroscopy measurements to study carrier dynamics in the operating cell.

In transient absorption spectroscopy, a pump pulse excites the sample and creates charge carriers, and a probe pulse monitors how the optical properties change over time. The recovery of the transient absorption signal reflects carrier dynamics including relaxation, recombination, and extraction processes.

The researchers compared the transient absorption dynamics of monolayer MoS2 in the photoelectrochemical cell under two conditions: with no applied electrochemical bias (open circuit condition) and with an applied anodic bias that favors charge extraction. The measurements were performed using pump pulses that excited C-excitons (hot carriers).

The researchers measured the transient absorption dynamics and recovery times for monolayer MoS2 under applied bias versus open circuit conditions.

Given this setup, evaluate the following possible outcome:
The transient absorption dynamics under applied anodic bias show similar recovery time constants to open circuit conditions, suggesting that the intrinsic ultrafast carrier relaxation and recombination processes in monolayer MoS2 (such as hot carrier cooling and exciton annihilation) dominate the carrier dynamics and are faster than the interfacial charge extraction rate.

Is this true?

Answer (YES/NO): NO